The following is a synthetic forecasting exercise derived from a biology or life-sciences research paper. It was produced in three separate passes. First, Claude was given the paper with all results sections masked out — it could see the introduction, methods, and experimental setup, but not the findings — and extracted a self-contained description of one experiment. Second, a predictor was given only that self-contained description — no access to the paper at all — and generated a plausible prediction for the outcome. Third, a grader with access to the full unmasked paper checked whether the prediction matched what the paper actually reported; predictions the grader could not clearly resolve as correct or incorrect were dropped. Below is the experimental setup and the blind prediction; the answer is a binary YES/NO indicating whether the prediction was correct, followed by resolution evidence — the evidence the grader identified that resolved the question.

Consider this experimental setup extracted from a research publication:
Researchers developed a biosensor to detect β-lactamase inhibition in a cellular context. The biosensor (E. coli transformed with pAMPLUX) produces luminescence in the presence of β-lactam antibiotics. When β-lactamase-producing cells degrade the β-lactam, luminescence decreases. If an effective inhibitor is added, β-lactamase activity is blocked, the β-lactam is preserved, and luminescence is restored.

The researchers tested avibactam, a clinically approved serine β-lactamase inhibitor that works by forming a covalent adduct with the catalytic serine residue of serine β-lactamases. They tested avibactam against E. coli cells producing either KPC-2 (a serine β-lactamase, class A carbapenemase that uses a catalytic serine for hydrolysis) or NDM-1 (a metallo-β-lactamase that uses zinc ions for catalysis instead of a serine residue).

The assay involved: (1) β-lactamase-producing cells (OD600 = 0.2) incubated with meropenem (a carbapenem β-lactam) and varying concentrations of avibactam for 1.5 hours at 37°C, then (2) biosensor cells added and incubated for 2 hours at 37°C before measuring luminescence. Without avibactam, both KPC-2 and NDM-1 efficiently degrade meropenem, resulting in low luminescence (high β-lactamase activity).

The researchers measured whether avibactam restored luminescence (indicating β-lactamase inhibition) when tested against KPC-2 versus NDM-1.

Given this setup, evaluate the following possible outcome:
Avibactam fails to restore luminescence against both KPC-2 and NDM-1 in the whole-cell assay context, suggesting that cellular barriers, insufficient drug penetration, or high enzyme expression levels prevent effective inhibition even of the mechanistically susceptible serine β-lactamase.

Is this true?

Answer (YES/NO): NO